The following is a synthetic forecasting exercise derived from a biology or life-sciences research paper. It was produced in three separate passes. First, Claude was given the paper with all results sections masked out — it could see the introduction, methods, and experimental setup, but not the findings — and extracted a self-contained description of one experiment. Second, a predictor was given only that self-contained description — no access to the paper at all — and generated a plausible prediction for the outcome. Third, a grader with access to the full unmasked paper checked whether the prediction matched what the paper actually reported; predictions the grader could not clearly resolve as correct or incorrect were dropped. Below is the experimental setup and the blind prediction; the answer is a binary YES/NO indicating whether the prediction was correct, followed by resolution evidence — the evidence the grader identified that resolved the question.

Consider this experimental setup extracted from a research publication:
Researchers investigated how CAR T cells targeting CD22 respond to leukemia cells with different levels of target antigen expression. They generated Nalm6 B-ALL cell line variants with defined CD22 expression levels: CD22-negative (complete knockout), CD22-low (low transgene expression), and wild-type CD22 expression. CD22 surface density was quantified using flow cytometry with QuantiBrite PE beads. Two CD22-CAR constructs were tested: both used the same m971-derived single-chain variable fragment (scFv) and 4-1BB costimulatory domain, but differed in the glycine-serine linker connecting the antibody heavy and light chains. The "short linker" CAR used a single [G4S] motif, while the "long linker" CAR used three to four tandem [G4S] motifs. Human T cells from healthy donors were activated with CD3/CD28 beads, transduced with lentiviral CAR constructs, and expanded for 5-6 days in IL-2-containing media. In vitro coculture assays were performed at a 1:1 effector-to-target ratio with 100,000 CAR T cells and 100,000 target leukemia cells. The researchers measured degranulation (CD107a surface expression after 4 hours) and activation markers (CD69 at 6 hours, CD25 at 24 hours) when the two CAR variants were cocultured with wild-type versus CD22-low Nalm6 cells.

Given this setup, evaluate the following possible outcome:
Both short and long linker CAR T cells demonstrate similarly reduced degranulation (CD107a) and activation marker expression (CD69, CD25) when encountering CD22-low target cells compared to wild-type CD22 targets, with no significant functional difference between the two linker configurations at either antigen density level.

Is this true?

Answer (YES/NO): NO